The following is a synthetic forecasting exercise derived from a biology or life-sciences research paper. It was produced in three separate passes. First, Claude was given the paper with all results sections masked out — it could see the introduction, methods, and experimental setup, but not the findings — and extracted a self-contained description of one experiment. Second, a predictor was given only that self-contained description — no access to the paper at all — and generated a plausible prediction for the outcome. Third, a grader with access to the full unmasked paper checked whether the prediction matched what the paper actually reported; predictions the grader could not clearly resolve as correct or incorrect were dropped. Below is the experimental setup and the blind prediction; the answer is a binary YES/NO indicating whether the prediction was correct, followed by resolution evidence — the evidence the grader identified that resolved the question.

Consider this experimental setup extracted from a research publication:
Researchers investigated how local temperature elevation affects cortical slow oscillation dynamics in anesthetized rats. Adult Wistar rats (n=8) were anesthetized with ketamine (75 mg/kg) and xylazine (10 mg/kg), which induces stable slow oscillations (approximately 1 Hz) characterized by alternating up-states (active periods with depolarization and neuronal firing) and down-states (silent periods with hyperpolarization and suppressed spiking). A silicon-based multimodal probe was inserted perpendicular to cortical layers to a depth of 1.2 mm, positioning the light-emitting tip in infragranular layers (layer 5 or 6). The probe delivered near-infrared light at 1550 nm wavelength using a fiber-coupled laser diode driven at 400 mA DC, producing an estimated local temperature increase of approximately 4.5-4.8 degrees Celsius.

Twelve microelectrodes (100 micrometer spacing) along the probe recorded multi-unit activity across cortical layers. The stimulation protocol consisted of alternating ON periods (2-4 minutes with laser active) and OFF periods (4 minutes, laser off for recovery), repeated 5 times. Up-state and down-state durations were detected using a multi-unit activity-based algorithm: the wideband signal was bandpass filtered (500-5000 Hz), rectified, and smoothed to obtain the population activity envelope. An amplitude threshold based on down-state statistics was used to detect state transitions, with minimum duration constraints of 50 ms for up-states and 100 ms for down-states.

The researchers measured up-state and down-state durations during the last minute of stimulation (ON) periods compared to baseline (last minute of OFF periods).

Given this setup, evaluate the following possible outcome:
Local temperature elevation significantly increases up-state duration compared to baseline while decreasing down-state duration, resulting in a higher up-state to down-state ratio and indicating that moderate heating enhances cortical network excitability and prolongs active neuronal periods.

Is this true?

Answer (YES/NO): NO